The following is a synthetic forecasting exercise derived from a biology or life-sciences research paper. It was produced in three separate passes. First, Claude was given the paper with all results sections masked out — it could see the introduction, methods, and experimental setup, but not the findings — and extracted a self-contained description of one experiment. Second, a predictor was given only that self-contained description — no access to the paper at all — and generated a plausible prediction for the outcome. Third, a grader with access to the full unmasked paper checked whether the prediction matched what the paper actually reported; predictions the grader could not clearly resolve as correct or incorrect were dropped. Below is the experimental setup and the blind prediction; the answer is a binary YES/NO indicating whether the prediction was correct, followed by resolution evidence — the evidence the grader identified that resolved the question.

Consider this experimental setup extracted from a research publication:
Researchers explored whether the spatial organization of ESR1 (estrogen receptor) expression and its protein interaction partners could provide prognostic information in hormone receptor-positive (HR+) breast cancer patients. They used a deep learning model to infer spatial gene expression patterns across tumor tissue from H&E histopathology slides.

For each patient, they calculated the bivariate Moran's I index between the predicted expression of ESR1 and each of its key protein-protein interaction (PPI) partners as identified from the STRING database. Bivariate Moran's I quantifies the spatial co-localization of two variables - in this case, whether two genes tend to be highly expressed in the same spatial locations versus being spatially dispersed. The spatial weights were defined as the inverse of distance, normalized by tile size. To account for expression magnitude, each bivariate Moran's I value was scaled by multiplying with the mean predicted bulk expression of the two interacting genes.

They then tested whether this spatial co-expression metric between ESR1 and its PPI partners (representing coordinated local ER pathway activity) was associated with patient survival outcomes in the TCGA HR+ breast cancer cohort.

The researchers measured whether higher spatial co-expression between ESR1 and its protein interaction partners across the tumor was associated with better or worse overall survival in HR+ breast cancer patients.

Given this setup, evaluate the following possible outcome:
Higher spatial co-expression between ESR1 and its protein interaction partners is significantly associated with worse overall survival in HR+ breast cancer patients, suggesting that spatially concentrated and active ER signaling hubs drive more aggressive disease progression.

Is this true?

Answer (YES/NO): NO